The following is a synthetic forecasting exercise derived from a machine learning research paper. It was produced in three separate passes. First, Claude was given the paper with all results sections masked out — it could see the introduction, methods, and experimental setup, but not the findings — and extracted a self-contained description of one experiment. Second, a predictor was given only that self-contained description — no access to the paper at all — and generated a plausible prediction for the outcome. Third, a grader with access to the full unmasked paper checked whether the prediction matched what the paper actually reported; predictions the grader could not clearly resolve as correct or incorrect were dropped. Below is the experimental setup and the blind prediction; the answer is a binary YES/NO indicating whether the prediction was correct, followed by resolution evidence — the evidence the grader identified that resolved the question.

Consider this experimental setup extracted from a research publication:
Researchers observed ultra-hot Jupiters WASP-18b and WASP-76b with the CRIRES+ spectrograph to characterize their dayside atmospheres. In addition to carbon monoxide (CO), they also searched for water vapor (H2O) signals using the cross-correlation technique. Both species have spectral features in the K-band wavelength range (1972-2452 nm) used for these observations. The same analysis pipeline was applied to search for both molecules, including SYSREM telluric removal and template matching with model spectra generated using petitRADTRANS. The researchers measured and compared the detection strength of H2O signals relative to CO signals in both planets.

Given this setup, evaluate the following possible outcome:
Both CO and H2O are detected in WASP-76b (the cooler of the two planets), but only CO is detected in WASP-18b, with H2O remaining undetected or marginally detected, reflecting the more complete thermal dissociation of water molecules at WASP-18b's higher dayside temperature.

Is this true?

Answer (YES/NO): NO